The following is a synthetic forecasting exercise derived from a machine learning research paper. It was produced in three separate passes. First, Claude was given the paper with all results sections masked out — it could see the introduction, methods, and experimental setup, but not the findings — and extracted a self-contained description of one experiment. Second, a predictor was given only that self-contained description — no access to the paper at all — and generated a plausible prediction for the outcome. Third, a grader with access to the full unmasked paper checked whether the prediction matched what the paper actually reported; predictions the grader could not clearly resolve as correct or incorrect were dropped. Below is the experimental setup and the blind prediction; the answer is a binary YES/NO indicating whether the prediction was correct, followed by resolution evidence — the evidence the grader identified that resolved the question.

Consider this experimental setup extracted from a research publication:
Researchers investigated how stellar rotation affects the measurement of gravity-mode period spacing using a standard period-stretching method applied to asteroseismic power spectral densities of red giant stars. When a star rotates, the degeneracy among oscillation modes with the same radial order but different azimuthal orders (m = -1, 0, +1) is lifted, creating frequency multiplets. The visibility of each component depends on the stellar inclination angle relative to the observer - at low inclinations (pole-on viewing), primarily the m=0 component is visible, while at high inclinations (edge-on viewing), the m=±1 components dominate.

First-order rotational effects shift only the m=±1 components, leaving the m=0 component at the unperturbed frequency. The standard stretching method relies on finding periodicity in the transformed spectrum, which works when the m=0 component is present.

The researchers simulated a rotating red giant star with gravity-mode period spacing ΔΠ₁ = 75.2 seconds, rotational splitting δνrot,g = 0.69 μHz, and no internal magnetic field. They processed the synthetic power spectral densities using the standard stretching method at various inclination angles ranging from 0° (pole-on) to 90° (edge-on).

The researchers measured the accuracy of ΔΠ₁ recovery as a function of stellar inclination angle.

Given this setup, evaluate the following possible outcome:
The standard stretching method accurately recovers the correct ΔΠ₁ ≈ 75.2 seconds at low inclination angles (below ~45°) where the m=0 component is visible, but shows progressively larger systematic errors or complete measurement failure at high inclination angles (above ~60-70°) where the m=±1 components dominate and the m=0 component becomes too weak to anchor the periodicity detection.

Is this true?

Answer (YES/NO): YES